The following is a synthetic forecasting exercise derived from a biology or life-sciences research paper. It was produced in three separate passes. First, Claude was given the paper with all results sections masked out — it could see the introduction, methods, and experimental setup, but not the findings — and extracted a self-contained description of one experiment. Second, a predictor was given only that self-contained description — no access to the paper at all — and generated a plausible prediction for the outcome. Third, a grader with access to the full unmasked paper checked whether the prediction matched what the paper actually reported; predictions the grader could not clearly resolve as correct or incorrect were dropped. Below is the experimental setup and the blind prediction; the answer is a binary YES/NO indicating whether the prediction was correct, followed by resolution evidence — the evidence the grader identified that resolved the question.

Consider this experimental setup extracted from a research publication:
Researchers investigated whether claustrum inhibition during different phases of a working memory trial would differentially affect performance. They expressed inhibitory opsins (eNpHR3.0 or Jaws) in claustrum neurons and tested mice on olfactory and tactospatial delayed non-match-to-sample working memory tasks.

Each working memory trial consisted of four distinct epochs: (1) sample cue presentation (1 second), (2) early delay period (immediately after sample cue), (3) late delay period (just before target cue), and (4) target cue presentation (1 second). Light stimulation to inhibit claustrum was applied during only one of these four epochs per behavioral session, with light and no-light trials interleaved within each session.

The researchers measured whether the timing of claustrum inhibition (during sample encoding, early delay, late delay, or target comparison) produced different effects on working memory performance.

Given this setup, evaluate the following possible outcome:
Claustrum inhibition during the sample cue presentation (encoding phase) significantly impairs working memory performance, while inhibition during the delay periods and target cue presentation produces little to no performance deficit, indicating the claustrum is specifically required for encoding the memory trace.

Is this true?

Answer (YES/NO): NO